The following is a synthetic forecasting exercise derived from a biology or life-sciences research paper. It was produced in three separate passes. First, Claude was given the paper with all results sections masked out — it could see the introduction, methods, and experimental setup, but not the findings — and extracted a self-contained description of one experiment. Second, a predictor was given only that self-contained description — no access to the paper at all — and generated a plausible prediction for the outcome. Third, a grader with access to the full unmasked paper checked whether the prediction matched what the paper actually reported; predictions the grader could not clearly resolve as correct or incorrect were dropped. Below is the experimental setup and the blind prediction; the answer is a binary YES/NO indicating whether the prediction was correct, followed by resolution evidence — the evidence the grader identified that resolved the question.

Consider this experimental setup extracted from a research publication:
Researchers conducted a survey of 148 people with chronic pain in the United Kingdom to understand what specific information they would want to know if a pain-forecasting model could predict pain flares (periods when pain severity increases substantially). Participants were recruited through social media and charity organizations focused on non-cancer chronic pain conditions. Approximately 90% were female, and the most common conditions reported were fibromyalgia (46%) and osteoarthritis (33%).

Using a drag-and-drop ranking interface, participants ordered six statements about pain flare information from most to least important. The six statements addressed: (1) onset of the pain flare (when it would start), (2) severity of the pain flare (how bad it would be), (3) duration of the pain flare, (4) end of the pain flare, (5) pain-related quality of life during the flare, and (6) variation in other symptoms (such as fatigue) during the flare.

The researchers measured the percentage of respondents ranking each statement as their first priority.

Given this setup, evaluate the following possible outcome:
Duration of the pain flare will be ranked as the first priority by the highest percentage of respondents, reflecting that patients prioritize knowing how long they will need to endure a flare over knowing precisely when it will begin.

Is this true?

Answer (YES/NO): NO